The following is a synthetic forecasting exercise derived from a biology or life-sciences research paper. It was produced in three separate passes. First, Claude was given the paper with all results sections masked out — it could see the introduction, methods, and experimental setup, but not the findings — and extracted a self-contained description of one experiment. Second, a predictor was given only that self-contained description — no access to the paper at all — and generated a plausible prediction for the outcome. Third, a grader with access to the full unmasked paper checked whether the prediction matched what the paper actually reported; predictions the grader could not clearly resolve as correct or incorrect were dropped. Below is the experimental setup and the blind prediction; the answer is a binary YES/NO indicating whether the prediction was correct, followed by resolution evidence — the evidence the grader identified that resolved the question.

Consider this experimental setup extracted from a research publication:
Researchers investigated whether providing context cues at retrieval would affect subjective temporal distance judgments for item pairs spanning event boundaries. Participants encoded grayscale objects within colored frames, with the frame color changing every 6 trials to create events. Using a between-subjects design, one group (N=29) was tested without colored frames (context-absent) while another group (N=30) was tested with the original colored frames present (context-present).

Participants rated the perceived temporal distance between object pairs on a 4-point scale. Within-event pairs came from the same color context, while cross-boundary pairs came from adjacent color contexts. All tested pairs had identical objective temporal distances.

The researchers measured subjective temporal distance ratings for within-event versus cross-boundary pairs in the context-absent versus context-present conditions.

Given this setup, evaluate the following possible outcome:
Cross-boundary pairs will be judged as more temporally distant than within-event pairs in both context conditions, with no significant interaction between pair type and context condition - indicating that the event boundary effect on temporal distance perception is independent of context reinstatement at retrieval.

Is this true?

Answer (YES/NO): NO